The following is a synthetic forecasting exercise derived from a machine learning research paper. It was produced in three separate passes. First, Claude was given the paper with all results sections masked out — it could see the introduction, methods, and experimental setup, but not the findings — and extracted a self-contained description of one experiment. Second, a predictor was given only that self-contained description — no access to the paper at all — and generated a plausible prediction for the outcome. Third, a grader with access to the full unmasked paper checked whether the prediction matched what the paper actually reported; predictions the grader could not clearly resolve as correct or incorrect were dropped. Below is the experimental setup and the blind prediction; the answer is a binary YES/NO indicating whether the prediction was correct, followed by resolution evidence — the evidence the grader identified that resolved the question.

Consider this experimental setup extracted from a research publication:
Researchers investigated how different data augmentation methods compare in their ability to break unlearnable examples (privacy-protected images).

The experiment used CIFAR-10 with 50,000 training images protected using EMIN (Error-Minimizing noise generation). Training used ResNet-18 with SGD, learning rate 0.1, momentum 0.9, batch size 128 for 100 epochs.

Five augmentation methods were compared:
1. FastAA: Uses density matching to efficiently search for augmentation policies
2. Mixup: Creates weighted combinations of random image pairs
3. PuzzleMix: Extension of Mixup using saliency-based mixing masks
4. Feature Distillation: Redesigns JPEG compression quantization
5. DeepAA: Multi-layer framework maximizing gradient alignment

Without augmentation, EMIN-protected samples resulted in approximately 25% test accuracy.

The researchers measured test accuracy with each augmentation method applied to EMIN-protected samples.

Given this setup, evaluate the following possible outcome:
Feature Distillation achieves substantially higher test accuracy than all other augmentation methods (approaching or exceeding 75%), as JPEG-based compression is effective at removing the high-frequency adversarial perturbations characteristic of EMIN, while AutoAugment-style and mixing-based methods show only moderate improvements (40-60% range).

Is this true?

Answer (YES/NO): NO